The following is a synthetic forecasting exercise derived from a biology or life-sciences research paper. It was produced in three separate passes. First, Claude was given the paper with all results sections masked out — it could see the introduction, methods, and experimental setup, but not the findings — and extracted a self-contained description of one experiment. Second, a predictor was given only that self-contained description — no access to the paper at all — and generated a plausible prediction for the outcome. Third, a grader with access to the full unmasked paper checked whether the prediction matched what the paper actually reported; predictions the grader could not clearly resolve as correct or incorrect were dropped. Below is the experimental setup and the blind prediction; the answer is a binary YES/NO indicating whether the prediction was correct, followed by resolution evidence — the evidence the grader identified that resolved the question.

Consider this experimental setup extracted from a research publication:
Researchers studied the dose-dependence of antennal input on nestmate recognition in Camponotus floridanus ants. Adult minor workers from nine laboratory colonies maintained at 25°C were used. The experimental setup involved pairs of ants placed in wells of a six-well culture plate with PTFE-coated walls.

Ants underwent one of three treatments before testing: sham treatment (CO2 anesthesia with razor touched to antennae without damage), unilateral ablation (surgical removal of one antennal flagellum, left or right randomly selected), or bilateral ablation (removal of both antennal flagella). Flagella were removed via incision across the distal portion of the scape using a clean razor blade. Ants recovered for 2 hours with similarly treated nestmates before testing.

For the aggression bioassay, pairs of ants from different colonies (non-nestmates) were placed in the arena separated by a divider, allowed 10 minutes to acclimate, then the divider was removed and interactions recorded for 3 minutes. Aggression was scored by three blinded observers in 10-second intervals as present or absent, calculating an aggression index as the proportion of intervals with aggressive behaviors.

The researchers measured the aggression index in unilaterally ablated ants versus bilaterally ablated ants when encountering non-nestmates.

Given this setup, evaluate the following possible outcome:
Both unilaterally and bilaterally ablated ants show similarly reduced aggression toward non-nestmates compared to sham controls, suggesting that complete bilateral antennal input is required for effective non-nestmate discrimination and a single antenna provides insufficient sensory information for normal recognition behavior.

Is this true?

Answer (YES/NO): NO